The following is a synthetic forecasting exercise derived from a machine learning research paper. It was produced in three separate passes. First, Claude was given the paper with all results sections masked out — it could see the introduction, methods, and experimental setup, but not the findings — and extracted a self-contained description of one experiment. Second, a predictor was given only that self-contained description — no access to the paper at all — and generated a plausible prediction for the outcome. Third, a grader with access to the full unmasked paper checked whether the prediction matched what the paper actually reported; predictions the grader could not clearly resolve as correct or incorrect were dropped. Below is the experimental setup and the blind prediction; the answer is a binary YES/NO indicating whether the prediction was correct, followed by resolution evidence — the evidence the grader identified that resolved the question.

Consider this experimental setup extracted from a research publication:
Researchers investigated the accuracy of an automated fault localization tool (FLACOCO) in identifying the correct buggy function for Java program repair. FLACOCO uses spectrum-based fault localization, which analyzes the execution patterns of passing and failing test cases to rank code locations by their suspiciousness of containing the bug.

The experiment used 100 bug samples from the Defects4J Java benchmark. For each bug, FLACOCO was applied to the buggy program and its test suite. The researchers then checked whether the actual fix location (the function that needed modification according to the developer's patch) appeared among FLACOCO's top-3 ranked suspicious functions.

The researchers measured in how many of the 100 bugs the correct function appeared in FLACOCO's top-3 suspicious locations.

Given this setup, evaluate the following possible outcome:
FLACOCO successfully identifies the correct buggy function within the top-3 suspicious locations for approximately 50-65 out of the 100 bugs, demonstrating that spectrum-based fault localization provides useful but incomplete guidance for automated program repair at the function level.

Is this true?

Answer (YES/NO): NO